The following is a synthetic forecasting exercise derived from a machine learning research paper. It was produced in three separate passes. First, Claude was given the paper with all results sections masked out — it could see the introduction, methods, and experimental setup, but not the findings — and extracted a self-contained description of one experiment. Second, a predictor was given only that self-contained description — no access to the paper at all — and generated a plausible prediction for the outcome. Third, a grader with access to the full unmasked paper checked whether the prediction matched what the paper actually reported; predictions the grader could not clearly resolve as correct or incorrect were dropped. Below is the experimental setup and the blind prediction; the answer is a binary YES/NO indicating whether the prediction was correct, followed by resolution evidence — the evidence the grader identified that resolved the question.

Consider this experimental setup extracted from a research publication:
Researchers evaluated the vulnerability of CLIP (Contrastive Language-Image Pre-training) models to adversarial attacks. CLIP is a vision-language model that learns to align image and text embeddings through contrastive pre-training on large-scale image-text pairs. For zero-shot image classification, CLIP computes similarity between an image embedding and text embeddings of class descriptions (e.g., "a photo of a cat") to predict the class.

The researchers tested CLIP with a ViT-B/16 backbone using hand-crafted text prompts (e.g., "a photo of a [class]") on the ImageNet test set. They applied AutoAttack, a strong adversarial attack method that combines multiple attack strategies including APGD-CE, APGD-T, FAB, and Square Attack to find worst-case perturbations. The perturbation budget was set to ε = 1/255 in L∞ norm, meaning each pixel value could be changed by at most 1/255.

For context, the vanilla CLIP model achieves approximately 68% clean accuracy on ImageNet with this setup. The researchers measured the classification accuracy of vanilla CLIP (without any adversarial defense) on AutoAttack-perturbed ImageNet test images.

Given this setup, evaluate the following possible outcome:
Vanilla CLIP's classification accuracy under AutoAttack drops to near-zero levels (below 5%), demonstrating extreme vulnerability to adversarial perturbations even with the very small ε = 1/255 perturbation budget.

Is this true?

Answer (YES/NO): YES